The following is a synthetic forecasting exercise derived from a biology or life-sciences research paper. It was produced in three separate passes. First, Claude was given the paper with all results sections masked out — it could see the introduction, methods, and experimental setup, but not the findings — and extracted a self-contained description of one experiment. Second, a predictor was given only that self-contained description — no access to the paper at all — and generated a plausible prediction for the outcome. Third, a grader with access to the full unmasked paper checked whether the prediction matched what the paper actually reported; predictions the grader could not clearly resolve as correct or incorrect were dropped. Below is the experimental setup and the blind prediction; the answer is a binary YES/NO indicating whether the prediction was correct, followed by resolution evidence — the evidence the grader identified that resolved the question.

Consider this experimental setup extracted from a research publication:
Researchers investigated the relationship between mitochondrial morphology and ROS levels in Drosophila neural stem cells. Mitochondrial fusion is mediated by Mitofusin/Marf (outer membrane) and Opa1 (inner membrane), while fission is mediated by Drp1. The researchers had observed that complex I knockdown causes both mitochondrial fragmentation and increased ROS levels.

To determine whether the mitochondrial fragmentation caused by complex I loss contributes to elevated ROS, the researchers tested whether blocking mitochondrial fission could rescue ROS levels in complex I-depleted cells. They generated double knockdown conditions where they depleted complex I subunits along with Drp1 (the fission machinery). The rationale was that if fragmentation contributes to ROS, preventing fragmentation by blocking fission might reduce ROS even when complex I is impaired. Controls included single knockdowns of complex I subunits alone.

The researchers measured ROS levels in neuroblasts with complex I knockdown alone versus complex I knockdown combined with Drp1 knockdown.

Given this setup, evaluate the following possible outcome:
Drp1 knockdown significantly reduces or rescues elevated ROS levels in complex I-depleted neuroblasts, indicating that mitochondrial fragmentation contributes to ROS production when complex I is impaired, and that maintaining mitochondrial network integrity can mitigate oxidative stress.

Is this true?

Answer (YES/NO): YES